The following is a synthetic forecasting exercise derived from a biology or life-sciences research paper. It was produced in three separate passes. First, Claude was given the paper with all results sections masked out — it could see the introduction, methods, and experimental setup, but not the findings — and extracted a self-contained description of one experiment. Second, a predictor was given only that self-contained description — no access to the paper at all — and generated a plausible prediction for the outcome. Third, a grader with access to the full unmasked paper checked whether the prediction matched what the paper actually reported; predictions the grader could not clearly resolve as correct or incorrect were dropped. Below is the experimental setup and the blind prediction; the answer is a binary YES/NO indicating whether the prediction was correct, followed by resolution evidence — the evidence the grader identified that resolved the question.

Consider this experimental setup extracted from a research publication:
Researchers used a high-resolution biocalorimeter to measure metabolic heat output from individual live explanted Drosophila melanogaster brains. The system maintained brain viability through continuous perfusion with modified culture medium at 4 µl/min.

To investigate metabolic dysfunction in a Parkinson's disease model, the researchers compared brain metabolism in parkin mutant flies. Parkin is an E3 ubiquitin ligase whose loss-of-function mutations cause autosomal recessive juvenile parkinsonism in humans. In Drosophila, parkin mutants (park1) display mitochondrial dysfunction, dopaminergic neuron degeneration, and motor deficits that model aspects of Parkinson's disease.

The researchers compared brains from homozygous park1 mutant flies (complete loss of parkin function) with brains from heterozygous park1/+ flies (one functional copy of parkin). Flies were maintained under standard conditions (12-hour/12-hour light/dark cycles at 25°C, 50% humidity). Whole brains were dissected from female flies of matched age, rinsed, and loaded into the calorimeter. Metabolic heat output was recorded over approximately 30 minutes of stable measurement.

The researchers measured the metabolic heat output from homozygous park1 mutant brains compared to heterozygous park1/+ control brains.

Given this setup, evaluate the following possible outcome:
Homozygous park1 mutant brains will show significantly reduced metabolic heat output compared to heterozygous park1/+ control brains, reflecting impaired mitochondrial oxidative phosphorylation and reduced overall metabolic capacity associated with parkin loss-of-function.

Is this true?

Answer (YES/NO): YES